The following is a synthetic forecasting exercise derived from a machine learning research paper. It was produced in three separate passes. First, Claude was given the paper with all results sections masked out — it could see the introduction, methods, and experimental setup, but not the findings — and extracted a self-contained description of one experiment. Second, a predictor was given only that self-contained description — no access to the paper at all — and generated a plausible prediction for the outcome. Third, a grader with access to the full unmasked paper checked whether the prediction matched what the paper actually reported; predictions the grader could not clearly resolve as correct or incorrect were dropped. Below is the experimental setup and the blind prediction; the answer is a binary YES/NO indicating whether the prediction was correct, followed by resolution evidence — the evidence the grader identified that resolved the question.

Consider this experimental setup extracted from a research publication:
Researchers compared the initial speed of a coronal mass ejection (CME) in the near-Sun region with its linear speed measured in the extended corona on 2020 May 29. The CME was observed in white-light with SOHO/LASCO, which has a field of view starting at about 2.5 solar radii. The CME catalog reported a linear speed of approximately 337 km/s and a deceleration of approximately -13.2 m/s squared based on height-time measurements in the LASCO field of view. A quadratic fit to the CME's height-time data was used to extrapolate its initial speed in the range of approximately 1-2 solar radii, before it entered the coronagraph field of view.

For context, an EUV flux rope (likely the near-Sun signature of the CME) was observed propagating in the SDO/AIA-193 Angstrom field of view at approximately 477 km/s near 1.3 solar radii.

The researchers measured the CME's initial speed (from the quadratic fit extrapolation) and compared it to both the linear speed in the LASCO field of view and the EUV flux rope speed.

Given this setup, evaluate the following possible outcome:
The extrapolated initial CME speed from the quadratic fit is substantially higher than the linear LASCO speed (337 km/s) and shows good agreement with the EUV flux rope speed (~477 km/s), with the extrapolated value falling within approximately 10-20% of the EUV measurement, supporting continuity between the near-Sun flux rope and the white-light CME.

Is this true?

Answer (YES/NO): YES